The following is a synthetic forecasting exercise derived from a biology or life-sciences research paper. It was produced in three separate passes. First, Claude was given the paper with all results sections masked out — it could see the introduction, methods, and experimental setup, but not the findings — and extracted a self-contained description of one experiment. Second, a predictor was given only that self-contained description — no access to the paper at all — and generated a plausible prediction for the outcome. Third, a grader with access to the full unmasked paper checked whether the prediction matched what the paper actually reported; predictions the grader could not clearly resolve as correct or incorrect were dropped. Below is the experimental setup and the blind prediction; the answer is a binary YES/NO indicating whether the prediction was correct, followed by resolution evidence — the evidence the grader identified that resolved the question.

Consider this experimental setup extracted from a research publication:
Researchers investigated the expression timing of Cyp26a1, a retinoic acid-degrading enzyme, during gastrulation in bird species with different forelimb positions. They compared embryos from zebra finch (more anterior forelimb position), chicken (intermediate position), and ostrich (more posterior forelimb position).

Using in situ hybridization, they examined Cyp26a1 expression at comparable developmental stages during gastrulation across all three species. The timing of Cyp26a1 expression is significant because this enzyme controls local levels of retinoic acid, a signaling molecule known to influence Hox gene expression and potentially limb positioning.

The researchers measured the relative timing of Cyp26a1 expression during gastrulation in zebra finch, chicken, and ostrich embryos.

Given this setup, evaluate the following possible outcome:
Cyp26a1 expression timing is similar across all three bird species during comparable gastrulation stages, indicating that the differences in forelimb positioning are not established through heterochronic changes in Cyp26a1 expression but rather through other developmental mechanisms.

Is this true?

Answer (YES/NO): NO